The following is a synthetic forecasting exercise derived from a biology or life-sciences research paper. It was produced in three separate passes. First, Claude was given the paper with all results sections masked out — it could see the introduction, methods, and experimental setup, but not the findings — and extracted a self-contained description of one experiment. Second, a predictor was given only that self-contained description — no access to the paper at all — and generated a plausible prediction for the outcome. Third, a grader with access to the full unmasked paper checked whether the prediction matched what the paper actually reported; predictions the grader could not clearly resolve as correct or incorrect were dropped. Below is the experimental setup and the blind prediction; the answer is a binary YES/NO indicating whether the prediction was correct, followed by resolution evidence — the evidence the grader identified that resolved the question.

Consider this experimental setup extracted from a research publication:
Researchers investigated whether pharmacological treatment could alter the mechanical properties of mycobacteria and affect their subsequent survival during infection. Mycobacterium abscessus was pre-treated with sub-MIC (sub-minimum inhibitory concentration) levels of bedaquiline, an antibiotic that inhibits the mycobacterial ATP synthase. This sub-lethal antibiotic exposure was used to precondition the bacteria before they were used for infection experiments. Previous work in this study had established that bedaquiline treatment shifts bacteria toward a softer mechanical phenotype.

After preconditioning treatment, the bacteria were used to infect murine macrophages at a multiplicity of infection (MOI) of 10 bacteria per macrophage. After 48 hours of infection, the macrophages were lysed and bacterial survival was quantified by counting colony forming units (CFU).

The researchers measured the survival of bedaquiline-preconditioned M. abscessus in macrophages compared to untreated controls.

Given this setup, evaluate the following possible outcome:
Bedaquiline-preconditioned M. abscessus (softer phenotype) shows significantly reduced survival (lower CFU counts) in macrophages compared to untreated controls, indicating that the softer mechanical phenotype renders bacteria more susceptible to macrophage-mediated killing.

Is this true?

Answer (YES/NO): NO